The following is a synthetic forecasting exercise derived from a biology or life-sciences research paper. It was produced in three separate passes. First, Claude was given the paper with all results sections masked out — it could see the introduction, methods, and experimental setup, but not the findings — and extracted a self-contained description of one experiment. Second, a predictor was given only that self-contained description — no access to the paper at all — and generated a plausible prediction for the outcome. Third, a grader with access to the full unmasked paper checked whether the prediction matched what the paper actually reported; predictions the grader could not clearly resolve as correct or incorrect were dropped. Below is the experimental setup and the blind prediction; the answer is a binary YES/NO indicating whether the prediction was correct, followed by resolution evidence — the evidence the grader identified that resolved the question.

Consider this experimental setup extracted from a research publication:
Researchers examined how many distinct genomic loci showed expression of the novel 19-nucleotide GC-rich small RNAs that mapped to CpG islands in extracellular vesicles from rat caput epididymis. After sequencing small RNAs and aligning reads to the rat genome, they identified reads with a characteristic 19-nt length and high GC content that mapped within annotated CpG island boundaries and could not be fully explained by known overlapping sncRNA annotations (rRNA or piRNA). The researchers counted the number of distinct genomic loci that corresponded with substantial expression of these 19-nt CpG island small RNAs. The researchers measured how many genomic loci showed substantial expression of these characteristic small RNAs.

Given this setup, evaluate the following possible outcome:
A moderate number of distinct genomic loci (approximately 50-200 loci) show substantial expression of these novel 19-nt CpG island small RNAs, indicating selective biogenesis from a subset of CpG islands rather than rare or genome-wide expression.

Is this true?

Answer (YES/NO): NO